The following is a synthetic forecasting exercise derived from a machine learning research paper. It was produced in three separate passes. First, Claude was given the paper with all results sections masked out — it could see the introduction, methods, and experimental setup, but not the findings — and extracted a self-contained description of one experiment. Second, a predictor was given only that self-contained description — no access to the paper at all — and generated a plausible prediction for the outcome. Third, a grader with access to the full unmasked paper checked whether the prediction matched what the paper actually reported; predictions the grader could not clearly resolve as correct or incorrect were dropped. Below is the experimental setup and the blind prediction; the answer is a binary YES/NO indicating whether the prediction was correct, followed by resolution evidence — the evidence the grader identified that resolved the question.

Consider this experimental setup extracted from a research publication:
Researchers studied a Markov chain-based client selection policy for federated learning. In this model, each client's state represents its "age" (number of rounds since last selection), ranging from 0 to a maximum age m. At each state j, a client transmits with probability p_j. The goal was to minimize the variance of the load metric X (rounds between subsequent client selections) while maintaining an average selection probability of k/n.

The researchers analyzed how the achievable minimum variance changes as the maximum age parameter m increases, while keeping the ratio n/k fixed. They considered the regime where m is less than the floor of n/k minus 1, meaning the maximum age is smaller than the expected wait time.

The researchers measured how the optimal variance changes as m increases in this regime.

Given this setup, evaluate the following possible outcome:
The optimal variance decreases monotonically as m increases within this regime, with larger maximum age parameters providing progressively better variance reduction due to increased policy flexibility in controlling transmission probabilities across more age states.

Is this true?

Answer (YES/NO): YES